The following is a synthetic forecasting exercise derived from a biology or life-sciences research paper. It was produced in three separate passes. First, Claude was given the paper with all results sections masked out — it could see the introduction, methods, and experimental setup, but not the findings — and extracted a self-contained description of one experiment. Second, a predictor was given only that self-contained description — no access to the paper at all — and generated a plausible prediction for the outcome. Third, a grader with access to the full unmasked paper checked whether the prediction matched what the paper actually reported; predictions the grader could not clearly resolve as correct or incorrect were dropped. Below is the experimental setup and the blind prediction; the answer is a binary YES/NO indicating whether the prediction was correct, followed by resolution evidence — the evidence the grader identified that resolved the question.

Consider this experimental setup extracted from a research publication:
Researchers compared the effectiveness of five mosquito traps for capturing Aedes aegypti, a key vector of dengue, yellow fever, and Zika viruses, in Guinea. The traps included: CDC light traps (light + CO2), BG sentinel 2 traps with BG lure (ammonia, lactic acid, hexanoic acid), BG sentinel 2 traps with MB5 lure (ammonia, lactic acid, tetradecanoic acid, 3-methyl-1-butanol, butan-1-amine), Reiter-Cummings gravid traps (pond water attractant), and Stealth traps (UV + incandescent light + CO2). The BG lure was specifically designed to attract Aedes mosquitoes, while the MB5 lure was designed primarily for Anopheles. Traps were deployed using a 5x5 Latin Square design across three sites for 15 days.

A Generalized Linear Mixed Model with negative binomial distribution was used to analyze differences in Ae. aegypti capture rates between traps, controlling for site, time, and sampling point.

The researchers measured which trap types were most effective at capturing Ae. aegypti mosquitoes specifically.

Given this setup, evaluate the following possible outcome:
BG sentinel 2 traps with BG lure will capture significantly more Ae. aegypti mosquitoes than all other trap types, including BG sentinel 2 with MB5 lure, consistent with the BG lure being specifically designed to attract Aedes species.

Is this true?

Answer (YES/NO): NO